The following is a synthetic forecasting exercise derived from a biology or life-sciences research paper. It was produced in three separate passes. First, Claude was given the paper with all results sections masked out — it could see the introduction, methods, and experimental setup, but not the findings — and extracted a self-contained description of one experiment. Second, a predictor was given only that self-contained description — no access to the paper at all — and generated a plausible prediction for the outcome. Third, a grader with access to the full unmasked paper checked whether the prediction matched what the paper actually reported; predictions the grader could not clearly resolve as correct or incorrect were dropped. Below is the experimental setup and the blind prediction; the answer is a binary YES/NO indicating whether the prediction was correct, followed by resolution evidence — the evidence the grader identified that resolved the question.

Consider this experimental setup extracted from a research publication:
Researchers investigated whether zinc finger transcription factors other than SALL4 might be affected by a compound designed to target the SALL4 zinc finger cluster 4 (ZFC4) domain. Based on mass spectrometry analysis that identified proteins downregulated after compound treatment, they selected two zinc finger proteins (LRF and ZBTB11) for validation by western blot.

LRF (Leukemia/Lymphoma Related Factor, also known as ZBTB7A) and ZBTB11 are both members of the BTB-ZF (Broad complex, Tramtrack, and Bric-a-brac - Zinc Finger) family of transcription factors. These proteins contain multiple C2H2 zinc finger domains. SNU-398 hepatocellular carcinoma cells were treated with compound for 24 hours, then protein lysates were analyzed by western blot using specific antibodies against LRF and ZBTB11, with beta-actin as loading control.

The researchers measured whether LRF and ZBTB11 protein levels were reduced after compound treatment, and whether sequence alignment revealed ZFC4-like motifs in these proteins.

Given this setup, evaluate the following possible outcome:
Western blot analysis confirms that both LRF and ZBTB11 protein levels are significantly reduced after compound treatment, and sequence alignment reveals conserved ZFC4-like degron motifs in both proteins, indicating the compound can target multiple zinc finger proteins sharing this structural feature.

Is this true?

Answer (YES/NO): YES